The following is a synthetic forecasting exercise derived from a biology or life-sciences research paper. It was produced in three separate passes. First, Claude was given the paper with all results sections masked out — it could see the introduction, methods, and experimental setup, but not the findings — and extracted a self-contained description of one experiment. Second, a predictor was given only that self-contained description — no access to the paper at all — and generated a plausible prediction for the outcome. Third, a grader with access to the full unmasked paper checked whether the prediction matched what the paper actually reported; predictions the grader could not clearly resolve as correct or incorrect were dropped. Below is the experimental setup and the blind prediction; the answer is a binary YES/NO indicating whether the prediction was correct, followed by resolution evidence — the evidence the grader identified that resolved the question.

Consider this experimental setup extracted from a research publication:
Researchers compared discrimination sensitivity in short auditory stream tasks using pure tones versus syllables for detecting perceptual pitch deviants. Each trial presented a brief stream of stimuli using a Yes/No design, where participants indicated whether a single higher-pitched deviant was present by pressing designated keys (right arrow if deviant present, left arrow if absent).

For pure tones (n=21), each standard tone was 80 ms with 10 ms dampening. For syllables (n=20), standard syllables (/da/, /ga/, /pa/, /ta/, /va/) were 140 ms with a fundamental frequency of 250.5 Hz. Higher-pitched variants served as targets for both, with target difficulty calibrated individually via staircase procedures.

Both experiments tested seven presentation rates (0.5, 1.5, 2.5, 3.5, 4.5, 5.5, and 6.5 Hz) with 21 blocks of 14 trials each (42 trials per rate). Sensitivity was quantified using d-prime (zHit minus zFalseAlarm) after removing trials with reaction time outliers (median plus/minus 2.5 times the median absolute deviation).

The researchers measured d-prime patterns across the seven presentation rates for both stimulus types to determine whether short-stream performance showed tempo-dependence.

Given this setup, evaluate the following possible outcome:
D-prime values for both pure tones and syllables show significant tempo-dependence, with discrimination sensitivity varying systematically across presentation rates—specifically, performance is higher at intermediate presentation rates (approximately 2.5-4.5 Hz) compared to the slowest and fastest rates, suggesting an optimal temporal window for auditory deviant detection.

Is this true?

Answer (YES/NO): NO